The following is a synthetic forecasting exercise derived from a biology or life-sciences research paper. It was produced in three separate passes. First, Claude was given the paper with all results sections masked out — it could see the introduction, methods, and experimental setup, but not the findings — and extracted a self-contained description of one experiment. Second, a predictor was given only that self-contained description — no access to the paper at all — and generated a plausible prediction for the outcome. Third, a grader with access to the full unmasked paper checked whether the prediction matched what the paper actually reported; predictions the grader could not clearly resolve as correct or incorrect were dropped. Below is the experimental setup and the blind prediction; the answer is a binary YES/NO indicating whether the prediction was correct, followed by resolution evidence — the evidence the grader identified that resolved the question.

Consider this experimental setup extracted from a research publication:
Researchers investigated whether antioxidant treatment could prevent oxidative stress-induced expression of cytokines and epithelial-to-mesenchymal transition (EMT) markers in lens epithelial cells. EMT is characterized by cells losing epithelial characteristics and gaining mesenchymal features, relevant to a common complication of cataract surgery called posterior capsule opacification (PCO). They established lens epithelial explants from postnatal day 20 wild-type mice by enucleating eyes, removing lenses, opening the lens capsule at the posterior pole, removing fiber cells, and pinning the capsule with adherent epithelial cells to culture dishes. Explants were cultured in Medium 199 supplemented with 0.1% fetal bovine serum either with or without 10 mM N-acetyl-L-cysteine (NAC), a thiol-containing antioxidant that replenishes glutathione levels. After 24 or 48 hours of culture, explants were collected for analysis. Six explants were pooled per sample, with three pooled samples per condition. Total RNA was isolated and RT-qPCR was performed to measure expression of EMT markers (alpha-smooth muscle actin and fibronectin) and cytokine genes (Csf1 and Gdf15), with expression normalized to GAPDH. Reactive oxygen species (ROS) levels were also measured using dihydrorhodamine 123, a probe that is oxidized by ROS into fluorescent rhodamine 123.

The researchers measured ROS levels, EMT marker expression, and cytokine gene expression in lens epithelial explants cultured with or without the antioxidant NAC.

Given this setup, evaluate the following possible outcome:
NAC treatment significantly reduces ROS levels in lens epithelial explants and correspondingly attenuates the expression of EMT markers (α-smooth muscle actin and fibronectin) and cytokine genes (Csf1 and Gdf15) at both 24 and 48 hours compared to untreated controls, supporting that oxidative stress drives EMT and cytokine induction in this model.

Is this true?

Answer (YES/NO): NO